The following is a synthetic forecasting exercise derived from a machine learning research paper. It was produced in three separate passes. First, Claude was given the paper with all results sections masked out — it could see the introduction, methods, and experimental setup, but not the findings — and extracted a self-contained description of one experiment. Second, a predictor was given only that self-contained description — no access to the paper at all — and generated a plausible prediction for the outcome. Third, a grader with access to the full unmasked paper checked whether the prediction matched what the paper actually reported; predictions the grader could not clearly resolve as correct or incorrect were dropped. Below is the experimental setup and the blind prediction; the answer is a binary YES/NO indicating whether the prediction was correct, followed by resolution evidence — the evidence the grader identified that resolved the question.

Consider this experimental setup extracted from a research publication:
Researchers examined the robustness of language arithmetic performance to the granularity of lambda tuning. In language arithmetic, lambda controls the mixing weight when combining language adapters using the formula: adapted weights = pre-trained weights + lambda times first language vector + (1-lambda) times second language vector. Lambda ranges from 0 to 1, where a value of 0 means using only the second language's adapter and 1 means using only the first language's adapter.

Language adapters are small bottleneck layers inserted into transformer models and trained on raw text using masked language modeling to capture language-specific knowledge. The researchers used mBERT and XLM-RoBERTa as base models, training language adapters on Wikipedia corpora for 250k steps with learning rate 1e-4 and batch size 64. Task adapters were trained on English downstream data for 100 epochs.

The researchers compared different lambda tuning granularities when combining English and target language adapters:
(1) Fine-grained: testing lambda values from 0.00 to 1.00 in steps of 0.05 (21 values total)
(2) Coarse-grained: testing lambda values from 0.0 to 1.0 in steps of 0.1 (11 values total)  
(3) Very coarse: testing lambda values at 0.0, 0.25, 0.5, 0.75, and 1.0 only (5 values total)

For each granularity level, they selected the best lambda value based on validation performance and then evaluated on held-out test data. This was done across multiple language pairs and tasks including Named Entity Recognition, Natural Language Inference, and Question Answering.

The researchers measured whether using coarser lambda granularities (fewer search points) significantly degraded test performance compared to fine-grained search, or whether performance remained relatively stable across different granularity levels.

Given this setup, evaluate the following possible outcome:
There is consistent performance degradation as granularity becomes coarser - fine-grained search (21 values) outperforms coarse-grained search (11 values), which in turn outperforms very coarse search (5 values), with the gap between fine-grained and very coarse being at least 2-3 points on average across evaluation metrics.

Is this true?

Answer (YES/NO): NO